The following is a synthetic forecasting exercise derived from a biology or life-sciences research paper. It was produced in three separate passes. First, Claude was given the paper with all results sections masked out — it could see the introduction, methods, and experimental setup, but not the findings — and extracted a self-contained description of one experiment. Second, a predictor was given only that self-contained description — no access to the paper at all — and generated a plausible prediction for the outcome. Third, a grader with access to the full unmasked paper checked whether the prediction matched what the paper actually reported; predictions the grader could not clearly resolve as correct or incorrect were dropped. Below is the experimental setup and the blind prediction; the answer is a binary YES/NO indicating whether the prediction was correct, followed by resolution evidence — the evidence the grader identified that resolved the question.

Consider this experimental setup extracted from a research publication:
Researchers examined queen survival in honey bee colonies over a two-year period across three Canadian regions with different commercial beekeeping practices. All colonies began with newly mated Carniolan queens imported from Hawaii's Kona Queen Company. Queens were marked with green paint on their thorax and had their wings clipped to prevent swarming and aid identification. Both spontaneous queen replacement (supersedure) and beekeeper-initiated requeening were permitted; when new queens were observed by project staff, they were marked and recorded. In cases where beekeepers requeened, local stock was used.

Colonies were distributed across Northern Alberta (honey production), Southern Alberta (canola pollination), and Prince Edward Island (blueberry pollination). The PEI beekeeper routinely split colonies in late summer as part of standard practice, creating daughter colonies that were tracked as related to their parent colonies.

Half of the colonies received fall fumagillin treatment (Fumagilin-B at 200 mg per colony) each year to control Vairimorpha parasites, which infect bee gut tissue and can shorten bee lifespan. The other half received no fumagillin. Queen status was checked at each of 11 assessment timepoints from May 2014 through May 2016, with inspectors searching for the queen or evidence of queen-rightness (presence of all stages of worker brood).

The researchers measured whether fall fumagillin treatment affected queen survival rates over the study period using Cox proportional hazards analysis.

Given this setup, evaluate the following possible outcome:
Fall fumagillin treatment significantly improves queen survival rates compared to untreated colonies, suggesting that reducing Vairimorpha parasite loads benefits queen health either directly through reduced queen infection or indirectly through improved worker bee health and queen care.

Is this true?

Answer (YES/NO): NO